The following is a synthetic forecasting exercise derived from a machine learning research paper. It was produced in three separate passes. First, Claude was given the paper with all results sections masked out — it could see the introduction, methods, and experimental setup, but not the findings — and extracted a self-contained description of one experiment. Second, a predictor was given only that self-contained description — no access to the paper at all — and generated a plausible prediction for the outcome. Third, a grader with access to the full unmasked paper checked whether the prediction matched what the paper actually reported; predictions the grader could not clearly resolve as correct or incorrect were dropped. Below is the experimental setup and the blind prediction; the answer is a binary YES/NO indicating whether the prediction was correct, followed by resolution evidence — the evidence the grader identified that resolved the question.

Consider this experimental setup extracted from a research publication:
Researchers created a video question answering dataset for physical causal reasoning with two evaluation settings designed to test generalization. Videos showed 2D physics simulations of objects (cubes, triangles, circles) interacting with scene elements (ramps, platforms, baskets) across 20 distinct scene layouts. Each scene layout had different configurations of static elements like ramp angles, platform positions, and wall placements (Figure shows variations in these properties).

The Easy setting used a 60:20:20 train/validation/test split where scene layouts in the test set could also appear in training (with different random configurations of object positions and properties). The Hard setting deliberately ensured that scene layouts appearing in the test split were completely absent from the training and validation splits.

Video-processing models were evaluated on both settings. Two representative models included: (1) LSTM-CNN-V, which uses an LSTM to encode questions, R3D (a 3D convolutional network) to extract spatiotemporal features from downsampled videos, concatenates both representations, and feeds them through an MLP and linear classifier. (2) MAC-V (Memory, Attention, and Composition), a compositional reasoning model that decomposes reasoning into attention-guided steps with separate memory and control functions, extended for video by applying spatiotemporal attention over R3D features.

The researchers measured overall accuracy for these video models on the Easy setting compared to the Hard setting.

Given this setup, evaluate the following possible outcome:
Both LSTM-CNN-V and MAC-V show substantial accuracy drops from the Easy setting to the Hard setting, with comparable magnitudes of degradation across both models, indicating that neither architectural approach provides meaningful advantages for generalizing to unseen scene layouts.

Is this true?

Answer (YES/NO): NO